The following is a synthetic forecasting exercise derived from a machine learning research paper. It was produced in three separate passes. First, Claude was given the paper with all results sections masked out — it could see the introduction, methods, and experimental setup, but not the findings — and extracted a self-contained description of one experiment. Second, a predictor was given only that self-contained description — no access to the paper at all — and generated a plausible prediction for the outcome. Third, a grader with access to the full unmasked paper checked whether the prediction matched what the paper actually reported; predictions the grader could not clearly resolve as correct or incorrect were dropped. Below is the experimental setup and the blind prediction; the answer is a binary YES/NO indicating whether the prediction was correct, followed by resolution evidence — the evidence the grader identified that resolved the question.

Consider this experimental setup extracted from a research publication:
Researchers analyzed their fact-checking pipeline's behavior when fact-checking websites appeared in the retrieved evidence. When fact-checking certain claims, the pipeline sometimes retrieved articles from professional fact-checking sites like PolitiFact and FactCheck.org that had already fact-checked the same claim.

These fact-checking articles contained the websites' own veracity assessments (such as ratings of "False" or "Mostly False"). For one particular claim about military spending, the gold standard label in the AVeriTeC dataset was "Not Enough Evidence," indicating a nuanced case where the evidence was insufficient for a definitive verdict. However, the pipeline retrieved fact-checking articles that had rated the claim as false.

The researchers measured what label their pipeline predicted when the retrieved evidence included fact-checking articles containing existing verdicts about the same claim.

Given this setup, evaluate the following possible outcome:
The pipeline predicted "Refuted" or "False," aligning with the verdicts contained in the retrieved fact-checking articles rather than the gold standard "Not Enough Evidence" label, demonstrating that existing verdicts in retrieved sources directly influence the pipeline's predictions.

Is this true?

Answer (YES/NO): YES